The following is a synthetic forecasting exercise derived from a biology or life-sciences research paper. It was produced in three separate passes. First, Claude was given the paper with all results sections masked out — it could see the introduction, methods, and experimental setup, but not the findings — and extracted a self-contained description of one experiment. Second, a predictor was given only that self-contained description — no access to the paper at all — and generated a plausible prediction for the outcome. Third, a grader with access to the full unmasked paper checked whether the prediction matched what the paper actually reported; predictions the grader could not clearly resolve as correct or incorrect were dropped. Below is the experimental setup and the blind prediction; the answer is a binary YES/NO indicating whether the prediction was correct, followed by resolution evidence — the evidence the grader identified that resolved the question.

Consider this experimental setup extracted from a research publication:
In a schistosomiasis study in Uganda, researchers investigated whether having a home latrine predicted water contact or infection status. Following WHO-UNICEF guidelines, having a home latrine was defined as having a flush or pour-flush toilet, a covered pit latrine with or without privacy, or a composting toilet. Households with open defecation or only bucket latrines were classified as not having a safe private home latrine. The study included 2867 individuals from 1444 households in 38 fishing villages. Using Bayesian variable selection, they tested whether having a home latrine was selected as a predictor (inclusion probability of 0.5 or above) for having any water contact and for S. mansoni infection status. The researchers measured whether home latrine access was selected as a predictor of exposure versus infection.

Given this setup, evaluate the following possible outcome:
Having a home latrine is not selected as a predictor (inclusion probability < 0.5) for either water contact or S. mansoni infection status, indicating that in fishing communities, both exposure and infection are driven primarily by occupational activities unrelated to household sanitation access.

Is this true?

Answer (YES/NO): YES